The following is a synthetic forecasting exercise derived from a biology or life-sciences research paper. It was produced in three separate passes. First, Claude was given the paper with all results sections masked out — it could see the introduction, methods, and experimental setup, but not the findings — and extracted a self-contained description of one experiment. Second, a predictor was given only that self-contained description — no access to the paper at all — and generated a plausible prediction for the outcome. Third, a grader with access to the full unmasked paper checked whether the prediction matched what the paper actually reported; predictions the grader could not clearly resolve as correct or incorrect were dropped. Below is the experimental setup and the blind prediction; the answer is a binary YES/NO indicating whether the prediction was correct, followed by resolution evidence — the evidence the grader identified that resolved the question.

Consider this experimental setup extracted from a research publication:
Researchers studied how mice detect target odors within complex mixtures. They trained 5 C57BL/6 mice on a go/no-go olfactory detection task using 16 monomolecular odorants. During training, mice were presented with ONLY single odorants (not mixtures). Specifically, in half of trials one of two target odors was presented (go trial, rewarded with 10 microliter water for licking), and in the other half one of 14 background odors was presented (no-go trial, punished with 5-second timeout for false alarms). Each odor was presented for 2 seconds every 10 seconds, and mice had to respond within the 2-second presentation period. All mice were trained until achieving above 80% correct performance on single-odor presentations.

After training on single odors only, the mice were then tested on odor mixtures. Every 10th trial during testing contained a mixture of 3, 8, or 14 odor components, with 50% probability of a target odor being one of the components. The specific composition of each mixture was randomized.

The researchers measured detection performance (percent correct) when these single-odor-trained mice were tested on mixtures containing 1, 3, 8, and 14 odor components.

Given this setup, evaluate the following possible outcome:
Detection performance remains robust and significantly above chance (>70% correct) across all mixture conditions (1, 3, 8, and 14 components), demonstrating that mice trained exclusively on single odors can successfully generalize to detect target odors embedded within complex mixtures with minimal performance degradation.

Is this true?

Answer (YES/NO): NO